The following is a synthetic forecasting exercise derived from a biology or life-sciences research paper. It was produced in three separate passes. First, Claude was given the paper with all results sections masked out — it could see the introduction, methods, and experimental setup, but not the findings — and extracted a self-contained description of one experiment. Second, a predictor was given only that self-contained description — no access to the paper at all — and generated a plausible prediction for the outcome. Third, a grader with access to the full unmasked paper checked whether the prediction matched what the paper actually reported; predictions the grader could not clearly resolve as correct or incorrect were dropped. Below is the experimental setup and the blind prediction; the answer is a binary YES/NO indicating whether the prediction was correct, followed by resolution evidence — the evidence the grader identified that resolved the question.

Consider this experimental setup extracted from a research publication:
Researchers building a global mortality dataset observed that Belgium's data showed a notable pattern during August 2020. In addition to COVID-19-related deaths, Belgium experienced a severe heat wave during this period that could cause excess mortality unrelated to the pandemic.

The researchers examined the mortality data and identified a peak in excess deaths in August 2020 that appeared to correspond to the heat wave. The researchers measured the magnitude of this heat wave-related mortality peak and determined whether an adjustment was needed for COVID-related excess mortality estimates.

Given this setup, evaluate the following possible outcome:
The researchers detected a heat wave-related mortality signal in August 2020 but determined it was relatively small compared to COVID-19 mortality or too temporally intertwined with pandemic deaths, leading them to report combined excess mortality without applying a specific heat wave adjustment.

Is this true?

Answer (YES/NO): NO